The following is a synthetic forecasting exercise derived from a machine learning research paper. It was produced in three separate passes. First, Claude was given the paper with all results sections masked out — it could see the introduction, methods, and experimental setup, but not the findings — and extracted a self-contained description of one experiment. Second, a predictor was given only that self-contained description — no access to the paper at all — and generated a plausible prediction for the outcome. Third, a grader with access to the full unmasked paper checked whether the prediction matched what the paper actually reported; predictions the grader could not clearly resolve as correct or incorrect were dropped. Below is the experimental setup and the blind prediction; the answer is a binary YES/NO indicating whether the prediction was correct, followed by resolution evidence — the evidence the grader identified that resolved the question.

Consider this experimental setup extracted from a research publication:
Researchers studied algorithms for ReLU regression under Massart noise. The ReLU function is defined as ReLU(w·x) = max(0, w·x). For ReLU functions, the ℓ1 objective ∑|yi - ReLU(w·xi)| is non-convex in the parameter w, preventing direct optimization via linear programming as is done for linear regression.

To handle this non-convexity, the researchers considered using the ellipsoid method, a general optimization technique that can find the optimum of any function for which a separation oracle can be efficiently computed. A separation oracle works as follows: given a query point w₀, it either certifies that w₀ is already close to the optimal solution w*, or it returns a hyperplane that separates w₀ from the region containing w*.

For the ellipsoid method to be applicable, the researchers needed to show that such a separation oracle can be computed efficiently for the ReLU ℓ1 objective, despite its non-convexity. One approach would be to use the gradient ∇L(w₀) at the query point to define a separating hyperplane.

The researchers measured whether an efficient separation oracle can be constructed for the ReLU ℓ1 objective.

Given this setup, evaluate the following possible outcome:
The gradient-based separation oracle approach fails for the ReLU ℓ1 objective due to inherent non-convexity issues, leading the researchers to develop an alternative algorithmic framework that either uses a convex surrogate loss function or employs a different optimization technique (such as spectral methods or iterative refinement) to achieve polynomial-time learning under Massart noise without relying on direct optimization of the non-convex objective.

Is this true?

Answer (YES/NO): NO